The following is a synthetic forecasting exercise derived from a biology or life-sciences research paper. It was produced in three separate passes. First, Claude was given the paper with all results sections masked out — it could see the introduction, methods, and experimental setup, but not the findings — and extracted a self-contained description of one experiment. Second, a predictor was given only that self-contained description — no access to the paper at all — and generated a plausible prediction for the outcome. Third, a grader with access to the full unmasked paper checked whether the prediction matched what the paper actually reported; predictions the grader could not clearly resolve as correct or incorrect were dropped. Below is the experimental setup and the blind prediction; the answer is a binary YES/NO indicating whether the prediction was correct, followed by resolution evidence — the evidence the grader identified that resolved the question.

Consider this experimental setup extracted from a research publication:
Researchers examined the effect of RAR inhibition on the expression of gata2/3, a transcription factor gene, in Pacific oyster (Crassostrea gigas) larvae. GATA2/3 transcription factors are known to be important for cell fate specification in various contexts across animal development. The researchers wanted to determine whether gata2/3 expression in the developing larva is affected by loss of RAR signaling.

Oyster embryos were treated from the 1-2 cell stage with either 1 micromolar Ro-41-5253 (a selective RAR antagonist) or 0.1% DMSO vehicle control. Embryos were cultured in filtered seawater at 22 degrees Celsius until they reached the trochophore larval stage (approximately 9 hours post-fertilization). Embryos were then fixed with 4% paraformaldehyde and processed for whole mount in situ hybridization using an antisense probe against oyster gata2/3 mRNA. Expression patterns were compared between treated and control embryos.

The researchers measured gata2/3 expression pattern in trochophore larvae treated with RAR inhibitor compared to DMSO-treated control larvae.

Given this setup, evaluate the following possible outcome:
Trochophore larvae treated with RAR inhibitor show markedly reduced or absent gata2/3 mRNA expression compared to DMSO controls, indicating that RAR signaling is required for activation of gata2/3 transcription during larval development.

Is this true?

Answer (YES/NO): NO